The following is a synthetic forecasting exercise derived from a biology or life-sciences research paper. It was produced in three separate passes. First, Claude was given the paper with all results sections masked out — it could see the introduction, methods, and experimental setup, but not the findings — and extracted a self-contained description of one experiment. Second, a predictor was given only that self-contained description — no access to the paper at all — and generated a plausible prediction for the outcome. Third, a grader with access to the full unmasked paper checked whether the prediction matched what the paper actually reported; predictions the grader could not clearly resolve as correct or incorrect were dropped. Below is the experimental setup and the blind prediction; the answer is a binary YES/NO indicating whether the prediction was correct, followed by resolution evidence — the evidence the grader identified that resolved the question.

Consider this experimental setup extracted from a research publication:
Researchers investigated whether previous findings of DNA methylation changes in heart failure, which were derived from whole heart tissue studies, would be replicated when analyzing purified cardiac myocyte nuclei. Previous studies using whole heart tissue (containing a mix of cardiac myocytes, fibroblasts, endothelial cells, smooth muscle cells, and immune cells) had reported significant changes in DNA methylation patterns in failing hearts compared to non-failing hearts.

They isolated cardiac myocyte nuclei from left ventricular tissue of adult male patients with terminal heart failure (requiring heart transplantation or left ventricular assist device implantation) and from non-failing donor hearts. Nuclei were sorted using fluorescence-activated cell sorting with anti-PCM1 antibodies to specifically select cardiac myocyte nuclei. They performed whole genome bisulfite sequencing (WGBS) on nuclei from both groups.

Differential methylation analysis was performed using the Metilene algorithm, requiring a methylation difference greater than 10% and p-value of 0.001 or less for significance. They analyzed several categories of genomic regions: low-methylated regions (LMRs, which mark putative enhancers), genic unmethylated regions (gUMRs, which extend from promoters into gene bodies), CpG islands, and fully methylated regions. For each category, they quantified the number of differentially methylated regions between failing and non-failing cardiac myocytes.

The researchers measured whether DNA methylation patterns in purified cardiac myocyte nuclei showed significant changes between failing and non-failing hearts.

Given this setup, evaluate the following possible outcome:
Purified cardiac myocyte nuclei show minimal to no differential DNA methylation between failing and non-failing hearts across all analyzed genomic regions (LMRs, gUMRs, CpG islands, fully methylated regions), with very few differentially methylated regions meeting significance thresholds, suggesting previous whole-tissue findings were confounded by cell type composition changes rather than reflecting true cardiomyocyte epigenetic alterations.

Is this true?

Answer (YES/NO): YES